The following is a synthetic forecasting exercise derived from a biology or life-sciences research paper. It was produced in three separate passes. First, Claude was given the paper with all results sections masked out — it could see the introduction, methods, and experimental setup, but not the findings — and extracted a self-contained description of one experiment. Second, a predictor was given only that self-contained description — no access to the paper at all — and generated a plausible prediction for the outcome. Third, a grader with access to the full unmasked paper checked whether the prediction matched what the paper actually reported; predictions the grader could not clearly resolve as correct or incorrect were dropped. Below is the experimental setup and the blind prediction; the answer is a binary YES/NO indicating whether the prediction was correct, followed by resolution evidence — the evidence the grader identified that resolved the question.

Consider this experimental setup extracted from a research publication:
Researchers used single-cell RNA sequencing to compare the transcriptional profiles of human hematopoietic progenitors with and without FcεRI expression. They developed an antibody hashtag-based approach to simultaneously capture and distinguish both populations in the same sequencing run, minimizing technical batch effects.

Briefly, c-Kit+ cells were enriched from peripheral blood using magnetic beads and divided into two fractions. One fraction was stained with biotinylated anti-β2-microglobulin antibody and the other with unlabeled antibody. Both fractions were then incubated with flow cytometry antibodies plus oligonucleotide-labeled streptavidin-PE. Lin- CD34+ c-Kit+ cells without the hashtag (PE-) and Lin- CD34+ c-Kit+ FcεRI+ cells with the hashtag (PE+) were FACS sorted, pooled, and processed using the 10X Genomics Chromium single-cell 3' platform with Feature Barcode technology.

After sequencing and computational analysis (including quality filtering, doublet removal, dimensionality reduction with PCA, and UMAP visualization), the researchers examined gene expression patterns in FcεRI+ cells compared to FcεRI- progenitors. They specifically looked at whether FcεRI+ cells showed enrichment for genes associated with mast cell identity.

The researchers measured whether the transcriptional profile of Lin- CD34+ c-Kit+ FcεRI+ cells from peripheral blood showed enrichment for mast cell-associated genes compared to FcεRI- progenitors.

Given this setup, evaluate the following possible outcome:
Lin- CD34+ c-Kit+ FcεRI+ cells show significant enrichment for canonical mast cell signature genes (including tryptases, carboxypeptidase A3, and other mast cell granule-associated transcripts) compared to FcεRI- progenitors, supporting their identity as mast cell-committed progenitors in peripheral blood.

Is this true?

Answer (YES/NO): YES